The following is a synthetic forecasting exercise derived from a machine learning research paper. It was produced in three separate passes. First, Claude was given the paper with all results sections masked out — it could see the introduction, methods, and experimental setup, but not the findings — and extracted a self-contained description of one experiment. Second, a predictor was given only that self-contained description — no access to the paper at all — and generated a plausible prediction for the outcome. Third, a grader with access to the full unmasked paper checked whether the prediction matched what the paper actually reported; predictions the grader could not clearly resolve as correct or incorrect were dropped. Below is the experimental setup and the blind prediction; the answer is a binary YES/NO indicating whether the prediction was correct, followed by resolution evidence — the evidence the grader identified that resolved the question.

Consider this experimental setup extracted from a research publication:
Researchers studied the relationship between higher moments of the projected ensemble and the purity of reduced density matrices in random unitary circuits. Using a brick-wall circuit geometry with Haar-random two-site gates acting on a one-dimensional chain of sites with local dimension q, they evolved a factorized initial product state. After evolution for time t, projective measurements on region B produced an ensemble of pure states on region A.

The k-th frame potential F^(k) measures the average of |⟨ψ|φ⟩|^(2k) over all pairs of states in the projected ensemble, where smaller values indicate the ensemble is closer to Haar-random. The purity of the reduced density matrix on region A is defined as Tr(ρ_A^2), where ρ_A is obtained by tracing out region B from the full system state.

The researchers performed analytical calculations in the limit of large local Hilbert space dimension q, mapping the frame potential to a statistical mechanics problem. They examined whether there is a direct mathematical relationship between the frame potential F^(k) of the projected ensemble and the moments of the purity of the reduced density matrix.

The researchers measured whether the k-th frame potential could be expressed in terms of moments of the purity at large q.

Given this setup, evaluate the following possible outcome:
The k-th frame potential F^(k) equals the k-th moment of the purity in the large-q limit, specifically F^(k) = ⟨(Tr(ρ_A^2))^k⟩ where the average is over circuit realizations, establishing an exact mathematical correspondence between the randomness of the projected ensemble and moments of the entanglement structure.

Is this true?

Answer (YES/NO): NO